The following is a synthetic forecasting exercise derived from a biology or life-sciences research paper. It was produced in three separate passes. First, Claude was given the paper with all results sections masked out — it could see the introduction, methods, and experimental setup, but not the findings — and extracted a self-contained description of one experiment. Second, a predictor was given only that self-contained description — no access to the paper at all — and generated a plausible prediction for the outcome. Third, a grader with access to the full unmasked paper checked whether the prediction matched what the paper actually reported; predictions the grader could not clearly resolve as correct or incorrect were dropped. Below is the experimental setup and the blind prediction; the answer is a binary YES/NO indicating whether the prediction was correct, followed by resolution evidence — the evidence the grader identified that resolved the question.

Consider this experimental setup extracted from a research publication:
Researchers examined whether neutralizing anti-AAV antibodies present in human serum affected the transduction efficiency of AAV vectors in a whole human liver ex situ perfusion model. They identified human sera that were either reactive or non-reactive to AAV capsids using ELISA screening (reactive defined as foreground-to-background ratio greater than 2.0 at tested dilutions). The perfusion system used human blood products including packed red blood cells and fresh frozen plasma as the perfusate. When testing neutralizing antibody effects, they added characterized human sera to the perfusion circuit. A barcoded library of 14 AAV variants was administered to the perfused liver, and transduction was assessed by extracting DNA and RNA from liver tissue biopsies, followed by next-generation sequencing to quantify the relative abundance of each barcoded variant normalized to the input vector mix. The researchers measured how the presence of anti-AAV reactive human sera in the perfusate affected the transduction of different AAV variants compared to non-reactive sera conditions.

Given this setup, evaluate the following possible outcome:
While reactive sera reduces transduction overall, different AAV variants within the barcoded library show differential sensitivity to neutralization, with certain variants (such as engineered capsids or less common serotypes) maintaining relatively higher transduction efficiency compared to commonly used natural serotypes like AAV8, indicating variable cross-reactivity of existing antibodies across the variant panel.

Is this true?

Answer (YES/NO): NO